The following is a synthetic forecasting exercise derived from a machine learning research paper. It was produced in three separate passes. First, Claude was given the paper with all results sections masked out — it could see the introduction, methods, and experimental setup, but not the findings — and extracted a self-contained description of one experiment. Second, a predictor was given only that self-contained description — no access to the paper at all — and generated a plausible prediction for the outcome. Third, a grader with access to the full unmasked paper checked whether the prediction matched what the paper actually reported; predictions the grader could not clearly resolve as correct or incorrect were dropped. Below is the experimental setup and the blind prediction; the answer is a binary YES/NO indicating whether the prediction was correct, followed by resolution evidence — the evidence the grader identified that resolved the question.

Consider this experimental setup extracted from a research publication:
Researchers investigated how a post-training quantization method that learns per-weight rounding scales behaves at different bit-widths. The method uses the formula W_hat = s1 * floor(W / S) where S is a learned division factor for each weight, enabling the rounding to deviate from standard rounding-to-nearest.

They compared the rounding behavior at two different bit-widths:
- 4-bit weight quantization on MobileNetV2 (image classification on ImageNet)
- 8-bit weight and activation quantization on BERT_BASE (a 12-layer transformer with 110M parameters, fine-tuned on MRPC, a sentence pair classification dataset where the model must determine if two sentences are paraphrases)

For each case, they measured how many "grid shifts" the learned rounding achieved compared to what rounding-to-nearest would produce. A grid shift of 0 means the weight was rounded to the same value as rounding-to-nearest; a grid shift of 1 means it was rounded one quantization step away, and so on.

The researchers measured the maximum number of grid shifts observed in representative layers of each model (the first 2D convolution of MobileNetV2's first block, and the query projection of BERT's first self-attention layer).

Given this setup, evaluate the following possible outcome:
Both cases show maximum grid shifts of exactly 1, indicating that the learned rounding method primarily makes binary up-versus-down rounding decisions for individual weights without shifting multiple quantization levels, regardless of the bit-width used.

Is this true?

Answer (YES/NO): NO